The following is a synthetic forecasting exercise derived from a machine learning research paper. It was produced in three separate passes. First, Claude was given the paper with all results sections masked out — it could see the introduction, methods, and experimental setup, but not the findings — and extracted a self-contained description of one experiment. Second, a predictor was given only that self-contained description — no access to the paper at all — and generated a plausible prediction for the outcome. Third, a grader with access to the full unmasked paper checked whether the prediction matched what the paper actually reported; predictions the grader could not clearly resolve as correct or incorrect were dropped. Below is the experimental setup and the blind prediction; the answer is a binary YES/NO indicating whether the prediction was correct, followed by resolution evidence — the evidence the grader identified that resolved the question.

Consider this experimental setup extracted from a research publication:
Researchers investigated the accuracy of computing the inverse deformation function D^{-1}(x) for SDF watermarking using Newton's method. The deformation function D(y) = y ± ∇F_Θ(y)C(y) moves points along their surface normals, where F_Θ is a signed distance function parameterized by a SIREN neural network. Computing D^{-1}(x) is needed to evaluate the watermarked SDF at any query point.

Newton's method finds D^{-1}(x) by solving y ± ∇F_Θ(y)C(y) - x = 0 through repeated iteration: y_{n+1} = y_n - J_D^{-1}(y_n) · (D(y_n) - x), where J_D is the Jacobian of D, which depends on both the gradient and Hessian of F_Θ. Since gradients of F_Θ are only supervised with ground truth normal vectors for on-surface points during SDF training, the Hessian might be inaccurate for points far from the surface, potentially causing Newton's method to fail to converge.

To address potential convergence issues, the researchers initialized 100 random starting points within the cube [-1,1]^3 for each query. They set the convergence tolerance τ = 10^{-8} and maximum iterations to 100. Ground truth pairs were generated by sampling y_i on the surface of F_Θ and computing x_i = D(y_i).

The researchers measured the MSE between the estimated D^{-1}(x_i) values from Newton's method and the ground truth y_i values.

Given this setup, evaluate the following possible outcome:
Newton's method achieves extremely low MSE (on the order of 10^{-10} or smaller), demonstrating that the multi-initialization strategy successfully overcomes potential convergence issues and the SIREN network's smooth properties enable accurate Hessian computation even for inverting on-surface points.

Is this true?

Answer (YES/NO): NO